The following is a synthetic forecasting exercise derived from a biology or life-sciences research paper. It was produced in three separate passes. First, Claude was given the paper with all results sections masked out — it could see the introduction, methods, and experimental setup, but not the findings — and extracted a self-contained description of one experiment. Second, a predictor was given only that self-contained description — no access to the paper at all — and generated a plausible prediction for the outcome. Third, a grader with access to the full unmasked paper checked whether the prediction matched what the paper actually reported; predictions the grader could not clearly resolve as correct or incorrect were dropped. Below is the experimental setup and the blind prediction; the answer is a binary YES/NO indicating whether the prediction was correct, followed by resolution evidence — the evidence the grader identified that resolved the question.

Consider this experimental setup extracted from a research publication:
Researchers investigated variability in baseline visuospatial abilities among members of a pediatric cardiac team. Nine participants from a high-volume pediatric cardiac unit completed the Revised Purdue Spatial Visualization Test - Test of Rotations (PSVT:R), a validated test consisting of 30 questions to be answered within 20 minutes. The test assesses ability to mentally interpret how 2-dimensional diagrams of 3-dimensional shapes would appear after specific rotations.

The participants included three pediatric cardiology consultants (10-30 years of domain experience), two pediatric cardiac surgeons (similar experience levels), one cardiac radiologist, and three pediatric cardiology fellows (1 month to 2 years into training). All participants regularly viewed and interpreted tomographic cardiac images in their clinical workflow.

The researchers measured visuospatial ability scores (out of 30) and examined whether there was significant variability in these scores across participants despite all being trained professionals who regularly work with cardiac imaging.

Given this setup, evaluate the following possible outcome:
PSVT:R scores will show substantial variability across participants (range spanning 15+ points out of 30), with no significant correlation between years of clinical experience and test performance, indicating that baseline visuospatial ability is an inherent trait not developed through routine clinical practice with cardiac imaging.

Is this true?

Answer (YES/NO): YES